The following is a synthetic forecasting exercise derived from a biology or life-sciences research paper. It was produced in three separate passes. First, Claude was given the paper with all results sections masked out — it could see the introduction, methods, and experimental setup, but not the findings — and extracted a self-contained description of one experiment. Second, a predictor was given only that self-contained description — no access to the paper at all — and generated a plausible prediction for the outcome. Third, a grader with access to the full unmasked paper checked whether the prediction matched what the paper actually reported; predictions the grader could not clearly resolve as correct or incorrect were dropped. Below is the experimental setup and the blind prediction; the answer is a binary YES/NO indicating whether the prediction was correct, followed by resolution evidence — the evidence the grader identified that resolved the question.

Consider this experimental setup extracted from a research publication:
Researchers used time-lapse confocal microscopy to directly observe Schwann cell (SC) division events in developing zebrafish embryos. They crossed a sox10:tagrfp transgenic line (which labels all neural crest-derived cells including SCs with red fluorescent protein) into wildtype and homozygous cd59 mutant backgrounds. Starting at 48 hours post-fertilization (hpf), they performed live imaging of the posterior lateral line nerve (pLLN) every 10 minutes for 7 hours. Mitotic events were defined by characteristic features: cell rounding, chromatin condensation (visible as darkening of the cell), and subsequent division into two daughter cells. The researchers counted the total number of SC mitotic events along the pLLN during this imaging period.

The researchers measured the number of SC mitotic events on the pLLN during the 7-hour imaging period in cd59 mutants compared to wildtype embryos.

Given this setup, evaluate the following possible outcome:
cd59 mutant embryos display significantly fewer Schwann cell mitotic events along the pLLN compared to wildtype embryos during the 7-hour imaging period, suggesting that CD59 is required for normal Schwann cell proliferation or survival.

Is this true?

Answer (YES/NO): NO